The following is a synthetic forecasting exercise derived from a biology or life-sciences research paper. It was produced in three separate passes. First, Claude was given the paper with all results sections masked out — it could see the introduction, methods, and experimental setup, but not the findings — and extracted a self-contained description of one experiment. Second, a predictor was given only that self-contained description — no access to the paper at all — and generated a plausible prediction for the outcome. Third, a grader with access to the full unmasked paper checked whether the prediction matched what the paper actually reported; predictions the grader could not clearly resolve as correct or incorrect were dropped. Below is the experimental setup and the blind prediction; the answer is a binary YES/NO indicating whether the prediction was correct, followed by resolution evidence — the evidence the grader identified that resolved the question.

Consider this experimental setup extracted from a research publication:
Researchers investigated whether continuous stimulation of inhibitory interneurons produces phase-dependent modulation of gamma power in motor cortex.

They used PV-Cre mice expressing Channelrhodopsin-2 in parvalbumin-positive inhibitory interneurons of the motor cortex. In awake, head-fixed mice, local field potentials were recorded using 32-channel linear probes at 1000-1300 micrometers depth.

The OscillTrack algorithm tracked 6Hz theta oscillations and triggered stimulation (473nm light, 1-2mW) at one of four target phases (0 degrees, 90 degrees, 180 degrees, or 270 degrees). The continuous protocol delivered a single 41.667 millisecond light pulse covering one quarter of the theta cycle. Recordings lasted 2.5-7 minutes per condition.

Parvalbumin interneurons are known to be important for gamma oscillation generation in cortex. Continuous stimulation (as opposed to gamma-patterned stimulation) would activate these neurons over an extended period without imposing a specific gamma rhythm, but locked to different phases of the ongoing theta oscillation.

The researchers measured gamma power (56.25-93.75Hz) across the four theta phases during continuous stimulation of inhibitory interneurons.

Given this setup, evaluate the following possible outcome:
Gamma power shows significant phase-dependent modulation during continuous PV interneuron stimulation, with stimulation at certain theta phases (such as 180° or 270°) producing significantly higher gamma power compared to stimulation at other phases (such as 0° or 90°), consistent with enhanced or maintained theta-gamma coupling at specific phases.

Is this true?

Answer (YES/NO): NO